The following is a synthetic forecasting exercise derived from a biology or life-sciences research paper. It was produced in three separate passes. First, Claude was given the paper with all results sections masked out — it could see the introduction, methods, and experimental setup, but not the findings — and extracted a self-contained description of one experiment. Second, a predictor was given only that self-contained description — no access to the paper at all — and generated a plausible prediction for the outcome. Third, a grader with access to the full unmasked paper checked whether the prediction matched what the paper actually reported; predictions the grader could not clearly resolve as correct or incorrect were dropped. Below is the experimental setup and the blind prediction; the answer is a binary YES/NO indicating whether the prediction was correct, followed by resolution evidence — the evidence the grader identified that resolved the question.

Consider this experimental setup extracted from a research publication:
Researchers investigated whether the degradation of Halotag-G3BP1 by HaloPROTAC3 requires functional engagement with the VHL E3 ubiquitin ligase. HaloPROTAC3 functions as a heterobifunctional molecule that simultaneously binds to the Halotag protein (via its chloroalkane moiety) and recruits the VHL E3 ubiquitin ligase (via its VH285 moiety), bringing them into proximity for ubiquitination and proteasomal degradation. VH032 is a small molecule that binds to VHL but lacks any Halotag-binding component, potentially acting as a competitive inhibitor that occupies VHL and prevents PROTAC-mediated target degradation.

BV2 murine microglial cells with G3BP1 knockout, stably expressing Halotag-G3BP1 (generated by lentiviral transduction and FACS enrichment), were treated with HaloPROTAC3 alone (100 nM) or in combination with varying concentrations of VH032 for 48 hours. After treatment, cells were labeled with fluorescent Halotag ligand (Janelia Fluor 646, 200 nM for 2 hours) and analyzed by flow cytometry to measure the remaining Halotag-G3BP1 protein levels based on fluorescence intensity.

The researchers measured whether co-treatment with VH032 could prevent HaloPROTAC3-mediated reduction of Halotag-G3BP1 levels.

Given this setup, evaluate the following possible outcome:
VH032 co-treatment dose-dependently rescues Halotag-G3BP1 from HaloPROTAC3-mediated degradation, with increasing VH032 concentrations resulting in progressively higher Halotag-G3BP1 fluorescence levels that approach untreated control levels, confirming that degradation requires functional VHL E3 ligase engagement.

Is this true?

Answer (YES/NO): NO